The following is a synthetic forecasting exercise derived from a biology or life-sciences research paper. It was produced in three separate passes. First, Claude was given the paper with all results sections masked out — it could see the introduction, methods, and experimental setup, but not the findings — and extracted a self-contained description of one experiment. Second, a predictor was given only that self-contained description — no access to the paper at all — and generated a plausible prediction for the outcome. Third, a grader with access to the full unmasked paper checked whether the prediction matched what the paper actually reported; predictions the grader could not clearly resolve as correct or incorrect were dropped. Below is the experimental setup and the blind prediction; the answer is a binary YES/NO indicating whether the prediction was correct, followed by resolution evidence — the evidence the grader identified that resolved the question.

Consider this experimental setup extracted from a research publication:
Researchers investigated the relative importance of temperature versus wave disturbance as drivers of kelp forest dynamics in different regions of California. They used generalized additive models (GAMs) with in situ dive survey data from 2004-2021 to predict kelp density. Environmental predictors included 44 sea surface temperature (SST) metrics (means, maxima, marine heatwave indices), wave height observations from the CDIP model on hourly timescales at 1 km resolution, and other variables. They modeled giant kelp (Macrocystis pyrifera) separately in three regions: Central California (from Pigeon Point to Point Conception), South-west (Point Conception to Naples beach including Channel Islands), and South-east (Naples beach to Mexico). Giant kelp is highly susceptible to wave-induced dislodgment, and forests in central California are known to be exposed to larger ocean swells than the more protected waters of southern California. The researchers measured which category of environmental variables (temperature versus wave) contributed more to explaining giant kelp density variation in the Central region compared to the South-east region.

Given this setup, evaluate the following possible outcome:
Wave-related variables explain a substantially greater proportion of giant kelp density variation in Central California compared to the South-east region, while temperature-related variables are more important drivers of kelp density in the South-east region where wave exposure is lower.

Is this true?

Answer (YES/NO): NO